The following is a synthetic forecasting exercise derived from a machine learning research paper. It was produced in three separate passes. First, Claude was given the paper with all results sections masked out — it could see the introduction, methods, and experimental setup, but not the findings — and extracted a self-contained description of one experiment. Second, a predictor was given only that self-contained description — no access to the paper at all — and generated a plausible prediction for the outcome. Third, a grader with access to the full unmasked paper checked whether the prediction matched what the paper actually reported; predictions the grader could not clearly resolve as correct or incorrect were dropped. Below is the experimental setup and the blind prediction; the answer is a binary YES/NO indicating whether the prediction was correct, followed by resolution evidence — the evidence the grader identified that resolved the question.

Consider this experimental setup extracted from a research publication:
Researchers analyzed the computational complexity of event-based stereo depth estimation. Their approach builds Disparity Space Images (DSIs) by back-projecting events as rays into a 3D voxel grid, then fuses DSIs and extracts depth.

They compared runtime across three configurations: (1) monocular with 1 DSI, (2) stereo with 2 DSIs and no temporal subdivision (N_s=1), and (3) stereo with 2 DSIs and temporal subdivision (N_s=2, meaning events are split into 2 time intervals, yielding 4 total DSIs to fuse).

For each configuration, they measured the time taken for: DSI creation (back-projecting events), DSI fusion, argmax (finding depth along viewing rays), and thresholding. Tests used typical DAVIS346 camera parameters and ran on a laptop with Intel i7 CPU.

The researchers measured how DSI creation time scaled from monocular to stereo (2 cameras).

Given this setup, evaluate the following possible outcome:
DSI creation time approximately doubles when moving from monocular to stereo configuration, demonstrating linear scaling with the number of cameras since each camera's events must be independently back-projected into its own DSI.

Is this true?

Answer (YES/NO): YES